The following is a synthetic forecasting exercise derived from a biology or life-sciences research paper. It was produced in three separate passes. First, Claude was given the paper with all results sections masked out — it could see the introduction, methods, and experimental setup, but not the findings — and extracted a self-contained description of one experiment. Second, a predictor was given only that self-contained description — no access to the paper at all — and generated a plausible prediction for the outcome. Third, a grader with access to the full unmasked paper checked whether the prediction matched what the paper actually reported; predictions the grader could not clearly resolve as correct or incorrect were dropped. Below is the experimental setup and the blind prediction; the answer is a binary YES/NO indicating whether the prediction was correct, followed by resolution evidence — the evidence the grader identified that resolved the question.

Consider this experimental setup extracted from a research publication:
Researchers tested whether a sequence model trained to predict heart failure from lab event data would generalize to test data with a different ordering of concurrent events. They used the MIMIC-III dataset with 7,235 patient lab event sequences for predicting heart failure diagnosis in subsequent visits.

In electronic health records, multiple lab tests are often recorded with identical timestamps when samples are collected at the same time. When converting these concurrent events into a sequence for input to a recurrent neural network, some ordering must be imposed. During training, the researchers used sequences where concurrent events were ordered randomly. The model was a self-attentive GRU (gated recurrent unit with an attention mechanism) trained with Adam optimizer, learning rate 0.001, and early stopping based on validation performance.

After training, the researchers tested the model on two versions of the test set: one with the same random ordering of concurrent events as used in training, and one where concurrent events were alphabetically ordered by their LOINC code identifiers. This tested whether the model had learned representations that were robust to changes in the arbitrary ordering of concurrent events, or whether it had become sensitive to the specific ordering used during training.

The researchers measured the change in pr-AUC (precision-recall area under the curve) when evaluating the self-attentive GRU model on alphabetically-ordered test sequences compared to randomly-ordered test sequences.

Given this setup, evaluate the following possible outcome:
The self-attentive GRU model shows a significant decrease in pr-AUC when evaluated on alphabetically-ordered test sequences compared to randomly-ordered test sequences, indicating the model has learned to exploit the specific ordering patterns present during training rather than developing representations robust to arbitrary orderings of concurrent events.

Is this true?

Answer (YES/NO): YES